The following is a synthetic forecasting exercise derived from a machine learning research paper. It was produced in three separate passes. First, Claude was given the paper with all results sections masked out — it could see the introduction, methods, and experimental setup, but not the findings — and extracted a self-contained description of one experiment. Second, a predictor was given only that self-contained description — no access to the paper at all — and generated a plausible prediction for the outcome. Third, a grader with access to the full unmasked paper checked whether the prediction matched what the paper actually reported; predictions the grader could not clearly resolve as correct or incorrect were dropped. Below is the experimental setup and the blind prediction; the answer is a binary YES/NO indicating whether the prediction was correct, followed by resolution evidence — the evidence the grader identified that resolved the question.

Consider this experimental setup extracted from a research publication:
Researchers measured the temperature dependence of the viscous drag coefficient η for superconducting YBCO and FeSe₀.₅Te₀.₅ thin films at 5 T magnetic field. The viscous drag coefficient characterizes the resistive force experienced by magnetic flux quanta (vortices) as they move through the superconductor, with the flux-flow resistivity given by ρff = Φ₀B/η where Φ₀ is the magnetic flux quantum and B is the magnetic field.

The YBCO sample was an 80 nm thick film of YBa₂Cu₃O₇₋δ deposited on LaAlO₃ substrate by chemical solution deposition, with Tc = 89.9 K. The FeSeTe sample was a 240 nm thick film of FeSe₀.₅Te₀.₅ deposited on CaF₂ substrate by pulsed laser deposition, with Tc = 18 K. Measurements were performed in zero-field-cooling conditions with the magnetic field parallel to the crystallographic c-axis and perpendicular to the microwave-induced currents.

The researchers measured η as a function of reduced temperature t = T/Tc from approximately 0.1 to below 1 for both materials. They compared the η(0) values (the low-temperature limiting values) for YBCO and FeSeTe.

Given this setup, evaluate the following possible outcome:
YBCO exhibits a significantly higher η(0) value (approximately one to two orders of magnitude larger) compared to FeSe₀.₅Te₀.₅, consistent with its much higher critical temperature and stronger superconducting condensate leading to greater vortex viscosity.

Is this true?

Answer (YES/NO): NO